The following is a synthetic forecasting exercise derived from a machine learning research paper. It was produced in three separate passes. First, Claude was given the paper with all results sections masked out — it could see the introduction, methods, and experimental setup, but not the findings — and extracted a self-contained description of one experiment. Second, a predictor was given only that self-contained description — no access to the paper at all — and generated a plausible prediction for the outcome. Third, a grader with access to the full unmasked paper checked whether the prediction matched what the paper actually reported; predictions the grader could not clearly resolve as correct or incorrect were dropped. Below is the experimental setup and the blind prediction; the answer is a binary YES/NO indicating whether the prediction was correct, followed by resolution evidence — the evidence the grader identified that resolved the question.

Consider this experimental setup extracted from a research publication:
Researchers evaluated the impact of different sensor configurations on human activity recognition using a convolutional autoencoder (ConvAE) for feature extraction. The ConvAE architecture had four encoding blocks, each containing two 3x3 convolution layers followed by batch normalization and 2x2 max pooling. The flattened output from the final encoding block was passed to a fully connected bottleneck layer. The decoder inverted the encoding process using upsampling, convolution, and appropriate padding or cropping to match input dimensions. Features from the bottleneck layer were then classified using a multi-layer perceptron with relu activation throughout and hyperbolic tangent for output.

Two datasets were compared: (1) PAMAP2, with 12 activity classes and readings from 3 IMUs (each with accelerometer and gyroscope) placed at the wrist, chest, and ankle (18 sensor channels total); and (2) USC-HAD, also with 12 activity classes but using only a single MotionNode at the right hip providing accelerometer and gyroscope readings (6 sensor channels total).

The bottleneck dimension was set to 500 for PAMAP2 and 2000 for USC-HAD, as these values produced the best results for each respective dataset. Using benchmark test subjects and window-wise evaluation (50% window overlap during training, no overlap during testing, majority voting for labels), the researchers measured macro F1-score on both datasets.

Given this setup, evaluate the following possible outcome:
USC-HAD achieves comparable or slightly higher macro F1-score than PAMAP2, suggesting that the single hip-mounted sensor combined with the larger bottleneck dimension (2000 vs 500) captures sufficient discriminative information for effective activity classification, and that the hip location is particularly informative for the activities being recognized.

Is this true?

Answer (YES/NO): NO